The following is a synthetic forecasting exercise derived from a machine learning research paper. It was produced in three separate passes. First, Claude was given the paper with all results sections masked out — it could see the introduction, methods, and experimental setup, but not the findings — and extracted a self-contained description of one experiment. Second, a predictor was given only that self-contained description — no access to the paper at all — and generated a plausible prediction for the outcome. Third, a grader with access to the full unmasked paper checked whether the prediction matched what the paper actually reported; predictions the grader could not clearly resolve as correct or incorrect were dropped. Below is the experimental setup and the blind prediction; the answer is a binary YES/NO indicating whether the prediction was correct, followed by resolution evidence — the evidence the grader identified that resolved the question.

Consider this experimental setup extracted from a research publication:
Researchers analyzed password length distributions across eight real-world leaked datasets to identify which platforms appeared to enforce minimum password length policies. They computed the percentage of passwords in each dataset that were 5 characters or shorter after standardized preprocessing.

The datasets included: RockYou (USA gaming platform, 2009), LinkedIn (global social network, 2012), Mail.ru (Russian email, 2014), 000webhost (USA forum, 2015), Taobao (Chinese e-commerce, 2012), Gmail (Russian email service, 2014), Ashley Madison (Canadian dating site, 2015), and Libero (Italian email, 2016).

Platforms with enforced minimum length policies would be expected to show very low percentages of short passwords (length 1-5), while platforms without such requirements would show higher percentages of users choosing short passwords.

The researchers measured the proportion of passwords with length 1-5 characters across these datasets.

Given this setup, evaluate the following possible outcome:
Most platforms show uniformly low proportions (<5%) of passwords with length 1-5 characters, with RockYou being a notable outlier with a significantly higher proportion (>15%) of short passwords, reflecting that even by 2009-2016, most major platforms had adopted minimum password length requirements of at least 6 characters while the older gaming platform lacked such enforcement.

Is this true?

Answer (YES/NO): NO